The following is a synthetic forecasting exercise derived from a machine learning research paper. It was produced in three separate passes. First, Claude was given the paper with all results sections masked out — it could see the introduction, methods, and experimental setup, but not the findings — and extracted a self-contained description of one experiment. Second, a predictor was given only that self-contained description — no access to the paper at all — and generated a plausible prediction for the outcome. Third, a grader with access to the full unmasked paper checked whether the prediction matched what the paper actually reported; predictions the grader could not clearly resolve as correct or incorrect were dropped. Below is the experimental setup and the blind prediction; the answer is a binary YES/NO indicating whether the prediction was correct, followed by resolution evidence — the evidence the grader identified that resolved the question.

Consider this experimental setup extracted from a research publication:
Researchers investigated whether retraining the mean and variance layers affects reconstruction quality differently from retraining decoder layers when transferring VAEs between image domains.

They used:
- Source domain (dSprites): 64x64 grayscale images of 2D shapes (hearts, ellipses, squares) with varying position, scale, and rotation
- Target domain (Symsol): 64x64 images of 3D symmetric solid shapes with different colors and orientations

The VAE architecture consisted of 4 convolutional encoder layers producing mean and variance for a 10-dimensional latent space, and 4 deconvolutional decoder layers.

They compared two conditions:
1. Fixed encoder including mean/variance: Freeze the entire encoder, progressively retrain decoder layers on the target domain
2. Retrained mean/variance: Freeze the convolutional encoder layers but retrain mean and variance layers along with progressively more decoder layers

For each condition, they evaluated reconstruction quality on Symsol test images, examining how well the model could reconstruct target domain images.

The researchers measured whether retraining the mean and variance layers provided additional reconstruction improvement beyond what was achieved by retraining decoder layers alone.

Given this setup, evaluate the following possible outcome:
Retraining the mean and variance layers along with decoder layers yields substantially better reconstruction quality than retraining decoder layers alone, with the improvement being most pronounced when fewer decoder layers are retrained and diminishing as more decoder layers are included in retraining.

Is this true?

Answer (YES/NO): NO